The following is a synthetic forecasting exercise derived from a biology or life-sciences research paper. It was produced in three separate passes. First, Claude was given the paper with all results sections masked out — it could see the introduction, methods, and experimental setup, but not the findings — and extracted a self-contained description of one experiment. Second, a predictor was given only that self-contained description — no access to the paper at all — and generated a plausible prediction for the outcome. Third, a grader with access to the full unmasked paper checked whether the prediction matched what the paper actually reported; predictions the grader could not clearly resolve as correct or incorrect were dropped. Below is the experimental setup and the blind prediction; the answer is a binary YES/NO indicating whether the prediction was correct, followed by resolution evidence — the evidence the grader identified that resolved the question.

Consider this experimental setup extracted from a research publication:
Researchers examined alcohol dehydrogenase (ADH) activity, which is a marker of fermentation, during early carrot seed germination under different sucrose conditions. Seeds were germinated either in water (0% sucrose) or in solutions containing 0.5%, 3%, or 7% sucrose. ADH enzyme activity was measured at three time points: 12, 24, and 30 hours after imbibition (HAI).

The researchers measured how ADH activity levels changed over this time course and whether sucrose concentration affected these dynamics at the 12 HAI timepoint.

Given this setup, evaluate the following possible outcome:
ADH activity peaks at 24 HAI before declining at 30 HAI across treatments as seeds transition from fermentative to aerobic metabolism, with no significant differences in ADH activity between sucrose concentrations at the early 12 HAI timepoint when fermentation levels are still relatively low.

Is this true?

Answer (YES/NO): NO